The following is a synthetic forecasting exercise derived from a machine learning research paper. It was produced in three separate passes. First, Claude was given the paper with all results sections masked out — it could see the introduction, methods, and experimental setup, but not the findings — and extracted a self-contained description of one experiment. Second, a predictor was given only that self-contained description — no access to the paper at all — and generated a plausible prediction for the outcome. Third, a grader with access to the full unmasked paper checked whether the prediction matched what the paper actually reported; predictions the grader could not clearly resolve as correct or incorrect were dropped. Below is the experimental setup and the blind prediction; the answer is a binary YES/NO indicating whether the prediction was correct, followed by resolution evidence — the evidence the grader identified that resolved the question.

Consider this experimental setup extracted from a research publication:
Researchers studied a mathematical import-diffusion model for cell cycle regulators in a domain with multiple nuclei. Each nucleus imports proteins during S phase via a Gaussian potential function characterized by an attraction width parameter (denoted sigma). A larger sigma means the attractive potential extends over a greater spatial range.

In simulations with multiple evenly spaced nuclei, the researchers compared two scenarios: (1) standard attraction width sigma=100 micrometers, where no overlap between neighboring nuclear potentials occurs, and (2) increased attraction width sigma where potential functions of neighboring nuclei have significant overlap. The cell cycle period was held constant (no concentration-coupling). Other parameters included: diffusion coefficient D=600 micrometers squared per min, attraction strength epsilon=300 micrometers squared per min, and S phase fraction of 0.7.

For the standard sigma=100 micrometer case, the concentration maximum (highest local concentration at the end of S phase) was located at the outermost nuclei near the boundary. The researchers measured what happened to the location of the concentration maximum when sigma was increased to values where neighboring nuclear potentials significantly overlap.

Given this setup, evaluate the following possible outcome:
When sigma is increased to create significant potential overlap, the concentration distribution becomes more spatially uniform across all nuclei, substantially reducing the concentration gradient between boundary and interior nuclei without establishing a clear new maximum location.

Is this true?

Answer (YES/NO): NO